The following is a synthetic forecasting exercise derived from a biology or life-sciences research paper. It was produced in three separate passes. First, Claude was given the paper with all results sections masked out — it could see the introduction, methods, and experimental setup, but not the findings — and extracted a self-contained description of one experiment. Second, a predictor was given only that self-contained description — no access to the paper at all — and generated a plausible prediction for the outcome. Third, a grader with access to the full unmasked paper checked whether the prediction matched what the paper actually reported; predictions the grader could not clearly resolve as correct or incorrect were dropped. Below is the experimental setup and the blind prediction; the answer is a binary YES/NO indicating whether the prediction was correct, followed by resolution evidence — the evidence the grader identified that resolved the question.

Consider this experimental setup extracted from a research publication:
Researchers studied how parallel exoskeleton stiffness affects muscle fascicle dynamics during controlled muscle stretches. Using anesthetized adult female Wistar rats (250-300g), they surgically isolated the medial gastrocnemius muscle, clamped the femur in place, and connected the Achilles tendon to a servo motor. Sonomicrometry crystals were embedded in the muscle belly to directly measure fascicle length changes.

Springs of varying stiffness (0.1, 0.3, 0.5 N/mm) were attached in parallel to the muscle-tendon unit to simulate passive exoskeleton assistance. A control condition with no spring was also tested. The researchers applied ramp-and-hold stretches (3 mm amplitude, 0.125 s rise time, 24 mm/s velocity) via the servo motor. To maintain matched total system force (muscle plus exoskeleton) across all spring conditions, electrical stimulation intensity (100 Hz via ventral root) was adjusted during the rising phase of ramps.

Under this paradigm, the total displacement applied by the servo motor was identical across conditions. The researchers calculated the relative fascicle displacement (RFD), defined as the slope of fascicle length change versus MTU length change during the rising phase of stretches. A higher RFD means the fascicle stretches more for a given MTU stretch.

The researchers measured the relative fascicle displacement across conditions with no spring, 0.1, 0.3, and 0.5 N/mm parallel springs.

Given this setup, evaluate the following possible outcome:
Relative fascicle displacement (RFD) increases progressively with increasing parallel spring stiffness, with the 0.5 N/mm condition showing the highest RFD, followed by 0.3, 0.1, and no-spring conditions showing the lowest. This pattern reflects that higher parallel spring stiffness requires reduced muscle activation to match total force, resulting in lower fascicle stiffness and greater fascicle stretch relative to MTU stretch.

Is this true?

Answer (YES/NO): NO